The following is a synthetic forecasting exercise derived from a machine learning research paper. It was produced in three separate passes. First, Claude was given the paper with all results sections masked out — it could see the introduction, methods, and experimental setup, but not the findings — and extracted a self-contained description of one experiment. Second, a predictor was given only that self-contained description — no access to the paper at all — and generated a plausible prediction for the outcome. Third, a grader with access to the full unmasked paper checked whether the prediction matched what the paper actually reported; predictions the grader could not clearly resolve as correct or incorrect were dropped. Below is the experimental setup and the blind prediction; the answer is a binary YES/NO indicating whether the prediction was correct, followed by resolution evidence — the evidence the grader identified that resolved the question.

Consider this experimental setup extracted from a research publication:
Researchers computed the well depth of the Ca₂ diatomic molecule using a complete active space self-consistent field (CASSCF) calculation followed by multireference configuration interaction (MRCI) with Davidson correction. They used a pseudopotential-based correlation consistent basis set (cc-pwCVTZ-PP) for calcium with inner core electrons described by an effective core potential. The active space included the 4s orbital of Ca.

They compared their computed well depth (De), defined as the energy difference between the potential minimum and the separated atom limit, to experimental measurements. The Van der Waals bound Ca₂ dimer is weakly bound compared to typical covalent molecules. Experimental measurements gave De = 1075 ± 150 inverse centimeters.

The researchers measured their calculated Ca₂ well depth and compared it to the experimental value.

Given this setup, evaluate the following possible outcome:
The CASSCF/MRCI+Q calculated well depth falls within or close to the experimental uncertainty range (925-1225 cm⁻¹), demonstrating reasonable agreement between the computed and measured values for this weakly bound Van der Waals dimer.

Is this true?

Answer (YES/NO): YES